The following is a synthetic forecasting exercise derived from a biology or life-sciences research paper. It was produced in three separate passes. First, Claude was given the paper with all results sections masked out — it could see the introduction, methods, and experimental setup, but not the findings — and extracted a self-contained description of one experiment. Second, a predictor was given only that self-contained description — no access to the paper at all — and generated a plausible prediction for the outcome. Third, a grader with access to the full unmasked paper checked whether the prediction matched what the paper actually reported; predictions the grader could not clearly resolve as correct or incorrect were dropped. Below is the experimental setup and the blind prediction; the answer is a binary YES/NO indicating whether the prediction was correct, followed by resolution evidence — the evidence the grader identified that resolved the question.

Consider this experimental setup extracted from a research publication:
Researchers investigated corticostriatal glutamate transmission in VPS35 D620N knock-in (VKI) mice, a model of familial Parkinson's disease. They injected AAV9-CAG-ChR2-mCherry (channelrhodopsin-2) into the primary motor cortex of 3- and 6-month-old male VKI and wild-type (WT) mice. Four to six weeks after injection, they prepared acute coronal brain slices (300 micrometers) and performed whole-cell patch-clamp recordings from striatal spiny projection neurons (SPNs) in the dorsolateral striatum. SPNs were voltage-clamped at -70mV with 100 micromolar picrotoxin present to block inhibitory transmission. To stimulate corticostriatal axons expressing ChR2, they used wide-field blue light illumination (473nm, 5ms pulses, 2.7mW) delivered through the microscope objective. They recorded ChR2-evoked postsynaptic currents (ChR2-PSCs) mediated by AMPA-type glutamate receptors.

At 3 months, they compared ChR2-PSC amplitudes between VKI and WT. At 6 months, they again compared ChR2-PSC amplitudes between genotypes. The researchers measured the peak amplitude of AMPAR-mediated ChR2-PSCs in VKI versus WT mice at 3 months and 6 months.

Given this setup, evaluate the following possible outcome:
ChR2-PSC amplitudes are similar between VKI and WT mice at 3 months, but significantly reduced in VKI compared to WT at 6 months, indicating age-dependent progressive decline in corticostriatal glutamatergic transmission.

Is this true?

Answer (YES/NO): NO